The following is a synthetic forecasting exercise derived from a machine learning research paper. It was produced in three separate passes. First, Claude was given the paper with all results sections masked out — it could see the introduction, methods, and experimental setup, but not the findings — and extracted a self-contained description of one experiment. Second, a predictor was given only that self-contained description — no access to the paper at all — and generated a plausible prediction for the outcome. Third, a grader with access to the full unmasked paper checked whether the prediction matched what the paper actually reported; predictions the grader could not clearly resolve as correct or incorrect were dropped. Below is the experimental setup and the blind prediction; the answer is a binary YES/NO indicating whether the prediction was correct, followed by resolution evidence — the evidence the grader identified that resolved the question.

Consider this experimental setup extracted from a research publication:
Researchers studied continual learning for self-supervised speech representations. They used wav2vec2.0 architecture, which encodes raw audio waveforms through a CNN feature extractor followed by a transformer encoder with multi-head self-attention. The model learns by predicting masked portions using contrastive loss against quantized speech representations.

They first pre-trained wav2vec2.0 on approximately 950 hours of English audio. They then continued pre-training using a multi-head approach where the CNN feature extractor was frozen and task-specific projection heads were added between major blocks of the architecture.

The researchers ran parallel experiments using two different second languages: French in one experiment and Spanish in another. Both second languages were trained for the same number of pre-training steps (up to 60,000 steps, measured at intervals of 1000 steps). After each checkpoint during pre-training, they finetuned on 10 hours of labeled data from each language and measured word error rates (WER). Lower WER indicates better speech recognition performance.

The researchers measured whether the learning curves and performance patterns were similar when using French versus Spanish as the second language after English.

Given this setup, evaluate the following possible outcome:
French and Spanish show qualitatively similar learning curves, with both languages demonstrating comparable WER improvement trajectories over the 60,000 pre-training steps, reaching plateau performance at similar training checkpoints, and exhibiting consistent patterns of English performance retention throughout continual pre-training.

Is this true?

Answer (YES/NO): YES